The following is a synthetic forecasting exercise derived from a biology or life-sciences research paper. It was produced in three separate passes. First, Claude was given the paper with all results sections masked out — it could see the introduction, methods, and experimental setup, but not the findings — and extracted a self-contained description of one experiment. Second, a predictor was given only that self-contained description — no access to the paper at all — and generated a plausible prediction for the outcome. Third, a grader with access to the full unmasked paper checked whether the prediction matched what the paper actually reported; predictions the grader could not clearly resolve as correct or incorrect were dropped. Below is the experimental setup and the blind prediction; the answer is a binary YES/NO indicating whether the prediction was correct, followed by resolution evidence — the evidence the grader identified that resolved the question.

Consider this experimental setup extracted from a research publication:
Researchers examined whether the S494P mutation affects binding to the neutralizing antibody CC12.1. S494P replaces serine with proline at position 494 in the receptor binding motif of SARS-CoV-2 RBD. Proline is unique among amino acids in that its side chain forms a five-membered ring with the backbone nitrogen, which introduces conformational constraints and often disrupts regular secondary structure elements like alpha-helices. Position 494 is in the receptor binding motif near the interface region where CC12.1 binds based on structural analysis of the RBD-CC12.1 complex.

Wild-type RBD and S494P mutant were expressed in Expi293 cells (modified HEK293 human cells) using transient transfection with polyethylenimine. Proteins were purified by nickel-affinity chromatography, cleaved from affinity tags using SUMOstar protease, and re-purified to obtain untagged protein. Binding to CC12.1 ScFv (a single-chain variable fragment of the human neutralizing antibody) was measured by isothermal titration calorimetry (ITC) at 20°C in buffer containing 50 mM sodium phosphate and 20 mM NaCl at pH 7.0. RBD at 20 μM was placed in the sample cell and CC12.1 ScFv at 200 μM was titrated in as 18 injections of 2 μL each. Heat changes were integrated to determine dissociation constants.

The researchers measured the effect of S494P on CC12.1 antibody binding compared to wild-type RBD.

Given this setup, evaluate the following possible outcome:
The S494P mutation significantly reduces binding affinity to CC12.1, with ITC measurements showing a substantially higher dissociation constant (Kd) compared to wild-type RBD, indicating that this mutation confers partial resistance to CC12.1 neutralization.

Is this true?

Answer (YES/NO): NO